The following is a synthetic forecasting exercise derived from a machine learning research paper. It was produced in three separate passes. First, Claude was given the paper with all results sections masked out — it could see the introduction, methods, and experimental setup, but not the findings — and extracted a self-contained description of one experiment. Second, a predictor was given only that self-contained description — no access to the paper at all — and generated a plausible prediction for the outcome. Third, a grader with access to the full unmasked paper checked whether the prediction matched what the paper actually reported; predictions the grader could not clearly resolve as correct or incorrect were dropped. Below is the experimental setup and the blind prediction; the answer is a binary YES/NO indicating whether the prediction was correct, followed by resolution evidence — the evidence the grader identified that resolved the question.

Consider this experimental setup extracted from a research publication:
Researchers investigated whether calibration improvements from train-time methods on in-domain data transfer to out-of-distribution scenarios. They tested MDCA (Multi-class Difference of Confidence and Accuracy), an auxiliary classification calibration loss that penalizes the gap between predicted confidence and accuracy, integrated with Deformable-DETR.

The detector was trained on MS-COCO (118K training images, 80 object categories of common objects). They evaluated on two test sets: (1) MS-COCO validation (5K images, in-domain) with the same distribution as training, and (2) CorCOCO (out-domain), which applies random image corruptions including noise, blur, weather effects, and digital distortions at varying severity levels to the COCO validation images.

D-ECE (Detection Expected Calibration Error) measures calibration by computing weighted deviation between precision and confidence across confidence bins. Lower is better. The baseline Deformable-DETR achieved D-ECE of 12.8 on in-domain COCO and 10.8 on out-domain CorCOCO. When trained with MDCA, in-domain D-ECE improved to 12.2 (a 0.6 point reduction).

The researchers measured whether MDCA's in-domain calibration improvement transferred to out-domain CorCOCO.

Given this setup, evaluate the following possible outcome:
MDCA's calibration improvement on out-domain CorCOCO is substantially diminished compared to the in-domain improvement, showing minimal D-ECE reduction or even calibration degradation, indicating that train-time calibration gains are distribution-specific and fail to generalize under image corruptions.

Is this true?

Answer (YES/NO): YES